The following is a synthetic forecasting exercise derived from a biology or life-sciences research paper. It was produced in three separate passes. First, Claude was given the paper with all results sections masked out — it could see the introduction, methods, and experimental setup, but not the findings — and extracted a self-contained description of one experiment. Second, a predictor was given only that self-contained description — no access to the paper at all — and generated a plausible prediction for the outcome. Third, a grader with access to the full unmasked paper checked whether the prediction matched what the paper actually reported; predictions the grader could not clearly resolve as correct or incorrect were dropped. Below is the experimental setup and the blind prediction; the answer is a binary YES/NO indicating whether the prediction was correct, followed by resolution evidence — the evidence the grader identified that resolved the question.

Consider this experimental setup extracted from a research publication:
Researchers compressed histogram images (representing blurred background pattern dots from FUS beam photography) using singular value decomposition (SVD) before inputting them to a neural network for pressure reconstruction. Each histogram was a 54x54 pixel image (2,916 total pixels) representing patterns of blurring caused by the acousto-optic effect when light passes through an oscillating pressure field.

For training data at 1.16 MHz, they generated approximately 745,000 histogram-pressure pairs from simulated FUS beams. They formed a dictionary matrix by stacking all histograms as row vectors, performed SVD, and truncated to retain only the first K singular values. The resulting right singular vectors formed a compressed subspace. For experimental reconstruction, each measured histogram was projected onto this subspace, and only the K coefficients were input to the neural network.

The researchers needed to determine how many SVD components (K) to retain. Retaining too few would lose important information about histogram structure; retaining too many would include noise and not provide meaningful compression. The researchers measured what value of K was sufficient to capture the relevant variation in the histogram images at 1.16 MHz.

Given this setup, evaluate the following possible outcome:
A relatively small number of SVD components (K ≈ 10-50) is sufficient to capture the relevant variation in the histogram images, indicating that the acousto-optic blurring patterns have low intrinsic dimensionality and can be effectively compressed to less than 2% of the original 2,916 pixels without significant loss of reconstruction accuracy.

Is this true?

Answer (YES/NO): NO